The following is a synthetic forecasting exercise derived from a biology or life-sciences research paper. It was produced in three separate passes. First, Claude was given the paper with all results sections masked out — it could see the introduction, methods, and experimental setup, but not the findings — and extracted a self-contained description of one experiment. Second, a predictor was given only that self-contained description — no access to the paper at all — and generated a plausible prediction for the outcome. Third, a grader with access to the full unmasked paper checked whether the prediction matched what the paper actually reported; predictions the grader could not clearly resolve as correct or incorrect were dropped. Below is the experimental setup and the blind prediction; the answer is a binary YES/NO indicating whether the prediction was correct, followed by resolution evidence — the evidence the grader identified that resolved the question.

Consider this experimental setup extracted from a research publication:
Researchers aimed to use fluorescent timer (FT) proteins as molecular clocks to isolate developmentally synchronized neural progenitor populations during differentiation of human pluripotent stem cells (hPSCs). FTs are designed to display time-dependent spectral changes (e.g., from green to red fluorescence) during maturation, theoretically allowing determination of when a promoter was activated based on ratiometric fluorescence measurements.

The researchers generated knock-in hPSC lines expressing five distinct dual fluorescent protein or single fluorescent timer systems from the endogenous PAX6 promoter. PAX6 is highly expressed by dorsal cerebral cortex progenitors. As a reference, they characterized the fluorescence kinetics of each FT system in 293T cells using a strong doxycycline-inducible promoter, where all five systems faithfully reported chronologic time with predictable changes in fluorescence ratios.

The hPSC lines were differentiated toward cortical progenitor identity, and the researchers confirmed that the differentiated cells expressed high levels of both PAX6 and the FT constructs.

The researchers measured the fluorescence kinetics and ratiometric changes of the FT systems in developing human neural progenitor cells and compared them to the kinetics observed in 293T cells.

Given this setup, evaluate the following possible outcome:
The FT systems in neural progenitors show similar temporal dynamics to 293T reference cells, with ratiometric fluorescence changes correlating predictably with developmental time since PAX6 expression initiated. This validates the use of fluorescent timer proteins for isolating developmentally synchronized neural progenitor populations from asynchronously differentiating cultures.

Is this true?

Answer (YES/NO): NO